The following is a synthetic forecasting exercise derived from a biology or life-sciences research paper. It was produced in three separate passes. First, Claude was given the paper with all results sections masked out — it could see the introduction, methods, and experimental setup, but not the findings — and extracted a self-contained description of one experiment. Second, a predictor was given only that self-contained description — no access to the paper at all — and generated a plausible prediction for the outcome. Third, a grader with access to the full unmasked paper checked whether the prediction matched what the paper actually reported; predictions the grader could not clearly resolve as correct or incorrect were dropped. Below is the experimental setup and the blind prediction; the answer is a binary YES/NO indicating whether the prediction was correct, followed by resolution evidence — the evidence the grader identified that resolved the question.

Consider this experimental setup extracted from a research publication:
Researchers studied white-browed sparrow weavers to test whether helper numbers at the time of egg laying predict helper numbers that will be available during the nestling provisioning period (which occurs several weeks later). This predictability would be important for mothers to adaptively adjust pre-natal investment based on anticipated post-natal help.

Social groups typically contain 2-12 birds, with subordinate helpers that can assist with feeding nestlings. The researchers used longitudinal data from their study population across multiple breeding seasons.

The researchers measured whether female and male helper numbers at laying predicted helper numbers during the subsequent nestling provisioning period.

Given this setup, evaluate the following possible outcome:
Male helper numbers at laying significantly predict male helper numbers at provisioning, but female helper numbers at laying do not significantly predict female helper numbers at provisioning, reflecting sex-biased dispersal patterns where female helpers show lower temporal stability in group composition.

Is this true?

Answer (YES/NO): NO